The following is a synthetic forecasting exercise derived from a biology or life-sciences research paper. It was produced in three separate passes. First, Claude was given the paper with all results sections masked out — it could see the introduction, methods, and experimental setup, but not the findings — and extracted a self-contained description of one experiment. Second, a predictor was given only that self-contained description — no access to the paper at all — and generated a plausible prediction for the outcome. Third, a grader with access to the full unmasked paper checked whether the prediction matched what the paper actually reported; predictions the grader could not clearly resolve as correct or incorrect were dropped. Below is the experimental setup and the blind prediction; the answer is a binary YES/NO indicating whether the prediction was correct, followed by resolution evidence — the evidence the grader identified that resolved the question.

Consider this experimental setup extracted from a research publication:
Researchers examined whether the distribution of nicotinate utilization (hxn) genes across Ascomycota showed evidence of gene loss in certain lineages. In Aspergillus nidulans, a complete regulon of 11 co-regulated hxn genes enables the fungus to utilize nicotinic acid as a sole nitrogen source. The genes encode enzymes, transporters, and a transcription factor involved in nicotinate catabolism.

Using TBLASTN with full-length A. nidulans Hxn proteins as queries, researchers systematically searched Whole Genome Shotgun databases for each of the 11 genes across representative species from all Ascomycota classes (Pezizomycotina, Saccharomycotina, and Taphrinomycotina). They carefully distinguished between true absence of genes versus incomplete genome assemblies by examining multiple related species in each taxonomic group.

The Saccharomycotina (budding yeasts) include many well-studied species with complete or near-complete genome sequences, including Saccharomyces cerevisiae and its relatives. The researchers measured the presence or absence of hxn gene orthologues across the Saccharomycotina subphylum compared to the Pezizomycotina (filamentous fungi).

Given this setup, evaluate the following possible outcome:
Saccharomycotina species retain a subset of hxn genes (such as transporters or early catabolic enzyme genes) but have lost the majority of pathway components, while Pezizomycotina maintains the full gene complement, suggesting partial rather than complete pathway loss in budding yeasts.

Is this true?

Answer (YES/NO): NO